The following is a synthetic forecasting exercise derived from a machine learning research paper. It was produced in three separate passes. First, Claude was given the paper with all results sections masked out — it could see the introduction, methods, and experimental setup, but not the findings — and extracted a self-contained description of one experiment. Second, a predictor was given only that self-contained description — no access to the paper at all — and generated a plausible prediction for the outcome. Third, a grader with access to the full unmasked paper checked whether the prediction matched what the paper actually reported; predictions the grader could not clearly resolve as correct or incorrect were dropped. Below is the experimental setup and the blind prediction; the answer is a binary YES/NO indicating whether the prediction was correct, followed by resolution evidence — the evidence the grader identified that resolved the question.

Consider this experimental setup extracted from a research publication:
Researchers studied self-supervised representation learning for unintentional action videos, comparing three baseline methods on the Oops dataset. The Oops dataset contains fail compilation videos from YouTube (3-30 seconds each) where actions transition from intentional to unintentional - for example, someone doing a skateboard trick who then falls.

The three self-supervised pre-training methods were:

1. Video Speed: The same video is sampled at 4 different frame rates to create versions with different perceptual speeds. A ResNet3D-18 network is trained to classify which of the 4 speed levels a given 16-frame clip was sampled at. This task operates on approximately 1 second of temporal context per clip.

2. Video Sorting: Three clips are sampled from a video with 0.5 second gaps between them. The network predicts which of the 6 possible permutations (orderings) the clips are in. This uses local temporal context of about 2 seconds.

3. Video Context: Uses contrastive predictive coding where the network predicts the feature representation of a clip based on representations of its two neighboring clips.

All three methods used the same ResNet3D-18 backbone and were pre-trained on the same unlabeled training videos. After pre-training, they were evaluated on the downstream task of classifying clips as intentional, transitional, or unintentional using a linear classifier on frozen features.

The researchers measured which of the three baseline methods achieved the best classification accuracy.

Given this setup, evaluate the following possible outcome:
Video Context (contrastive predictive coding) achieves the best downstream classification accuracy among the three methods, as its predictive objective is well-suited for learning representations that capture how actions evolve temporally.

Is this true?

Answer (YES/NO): NO